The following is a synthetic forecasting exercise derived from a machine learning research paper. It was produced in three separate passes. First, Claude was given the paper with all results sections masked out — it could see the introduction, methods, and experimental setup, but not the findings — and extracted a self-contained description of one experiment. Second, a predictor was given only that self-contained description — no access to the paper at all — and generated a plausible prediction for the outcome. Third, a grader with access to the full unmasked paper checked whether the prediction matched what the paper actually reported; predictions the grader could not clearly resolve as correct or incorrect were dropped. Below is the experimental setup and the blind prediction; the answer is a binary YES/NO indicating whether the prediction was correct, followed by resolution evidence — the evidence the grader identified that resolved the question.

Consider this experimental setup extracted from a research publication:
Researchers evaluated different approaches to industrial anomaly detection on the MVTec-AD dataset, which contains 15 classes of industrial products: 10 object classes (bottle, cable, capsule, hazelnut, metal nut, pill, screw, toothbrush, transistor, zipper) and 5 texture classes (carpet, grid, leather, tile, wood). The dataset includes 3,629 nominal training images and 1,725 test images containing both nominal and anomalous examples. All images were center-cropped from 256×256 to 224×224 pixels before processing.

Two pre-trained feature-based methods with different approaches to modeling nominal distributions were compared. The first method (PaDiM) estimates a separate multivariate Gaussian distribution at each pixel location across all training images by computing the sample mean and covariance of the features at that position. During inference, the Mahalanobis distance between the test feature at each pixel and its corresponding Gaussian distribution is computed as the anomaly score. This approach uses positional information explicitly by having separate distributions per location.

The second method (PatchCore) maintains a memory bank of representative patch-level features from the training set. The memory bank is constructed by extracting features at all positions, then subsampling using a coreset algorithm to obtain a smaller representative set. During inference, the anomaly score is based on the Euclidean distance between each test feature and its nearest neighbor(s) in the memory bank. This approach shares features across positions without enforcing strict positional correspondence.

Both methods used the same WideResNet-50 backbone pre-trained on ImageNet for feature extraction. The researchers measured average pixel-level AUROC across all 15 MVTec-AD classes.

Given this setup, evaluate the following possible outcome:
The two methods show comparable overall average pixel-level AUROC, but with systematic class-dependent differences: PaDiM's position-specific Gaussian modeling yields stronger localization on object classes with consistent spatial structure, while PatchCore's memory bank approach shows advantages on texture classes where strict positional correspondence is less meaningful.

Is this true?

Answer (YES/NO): NO